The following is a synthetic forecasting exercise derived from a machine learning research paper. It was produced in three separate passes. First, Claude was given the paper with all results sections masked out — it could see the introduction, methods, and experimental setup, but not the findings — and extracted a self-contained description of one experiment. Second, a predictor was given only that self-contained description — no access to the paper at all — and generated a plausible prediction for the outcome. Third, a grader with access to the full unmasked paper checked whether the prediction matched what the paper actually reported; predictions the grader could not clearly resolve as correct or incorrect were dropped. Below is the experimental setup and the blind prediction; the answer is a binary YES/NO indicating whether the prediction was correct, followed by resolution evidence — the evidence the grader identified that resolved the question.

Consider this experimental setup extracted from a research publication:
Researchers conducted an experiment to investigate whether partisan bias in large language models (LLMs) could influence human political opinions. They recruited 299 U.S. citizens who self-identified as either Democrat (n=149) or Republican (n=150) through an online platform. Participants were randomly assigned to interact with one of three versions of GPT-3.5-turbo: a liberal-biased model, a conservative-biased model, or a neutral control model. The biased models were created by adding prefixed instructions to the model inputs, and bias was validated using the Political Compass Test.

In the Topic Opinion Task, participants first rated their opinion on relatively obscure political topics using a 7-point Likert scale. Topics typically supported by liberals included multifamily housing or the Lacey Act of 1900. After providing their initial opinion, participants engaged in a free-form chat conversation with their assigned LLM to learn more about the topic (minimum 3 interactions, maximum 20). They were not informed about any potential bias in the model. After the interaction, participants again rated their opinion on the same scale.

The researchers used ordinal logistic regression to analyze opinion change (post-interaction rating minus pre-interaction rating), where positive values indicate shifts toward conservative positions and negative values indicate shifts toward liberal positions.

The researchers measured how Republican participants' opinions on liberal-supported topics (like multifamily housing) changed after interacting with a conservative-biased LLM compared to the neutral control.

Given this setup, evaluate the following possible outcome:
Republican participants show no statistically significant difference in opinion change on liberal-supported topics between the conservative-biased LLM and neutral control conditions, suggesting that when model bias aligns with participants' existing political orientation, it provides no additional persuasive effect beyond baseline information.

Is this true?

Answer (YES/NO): NO